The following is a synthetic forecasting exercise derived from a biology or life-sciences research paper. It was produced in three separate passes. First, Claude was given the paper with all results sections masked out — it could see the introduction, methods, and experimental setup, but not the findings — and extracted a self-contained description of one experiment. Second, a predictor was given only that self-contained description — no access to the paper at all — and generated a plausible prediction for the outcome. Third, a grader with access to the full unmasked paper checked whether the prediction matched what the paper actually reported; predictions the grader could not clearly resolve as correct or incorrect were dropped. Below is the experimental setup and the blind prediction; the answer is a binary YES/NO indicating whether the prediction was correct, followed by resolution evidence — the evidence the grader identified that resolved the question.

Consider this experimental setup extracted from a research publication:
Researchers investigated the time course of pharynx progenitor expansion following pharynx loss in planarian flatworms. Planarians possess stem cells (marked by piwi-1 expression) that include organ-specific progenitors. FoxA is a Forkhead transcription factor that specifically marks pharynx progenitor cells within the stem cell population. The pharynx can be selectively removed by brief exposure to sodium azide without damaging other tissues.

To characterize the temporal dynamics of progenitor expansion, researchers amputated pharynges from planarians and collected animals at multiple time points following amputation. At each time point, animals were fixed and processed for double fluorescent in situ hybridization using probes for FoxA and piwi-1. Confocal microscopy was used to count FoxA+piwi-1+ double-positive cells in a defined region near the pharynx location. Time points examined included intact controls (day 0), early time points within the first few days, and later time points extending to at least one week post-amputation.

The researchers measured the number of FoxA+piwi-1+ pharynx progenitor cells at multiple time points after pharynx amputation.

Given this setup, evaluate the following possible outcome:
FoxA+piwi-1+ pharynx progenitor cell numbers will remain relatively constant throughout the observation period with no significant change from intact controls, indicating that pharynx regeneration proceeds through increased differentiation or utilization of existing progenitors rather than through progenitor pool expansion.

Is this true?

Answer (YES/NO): NO